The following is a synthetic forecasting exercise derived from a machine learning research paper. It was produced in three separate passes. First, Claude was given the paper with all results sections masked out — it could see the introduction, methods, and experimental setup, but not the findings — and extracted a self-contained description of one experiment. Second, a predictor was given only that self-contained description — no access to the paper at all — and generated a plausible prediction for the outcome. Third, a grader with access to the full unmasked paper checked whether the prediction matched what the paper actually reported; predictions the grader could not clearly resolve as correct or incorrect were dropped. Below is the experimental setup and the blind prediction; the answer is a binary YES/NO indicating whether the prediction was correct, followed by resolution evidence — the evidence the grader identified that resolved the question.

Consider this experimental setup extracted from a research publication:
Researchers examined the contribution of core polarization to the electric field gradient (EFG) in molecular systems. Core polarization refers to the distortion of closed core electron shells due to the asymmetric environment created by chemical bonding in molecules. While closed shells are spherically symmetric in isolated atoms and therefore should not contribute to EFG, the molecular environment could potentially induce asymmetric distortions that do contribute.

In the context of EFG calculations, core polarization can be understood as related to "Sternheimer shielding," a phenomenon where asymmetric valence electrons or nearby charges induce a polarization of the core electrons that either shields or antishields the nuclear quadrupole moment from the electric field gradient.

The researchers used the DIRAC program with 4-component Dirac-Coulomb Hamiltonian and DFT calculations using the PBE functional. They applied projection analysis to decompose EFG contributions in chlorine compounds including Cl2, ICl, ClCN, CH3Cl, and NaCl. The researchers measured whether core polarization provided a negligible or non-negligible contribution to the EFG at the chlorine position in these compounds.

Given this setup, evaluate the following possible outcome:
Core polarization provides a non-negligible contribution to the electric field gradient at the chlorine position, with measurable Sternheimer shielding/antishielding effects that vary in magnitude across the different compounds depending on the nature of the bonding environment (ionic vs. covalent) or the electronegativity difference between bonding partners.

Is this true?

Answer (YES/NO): YES